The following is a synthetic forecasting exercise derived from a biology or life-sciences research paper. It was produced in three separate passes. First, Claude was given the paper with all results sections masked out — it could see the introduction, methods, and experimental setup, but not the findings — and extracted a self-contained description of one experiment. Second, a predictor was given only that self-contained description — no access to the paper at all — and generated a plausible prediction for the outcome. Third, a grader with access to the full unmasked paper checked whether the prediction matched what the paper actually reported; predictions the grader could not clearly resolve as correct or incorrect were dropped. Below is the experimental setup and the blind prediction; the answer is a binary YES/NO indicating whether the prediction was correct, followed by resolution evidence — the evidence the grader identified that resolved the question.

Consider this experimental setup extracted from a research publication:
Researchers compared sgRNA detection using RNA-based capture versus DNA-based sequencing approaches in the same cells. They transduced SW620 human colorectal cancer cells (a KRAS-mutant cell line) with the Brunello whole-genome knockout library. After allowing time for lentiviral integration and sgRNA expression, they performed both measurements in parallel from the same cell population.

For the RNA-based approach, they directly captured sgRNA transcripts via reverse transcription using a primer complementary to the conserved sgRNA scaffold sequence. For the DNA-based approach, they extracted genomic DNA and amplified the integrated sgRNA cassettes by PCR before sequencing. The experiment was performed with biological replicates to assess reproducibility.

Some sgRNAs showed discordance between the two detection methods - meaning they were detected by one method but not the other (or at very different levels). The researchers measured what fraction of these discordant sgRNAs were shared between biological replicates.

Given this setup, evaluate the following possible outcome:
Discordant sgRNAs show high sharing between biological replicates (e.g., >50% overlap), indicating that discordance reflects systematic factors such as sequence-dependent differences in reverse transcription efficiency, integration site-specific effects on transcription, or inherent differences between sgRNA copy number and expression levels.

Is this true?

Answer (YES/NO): YES